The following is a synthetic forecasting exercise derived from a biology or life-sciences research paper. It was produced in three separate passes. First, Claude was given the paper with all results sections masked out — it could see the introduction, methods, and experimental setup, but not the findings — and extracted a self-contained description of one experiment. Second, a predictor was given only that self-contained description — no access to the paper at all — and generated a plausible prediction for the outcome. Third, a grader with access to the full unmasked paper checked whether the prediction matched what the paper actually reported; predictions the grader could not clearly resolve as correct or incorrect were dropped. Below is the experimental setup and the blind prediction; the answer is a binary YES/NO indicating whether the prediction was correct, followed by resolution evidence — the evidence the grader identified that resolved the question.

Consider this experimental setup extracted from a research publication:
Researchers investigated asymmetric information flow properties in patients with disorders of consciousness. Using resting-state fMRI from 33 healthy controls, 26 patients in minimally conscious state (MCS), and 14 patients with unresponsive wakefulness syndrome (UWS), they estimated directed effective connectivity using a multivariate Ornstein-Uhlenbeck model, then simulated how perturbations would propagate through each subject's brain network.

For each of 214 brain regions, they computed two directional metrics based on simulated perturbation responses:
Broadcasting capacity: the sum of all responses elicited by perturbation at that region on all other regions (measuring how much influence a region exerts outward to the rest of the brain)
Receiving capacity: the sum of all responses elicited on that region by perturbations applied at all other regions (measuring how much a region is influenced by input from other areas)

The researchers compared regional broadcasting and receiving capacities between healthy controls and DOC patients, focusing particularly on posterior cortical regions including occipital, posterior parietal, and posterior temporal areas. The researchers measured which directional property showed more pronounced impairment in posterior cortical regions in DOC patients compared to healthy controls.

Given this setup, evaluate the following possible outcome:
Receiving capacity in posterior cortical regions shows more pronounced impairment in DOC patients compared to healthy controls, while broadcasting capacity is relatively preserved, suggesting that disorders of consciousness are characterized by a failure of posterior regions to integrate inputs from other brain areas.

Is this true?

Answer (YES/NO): YES